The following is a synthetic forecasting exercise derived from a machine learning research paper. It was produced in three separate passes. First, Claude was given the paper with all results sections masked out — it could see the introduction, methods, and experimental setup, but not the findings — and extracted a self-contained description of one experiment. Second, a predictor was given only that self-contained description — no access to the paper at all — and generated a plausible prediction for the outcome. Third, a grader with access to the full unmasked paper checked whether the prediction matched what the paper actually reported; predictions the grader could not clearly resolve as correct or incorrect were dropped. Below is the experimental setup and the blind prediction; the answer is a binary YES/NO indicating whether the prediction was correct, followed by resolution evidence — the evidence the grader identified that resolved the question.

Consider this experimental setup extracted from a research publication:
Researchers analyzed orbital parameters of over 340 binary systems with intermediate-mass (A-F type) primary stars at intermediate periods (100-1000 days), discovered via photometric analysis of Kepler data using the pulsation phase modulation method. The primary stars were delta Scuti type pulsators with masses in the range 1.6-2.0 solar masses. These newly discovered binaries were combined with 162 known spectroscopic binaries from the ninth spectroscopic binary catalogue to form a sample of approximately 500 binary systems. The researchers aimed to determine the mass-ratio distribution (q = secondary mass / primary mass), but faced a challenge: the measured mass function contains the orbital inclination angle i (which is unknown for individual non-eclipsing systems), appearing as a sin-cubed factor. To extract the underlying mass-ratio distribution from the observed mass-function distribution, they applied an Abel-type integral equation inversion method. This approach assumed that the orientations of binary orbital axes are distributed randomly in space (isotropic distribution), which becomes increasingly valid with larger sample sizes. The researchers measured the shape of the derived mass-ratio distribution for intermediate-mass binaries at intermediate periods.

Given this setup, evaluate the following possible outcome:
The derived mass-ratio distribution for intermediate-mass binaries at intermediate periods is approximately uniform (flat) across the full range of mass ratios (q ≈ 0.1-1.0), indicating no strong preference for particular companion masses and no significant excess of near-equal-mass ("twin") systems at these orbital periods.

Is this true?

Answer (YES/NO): NO